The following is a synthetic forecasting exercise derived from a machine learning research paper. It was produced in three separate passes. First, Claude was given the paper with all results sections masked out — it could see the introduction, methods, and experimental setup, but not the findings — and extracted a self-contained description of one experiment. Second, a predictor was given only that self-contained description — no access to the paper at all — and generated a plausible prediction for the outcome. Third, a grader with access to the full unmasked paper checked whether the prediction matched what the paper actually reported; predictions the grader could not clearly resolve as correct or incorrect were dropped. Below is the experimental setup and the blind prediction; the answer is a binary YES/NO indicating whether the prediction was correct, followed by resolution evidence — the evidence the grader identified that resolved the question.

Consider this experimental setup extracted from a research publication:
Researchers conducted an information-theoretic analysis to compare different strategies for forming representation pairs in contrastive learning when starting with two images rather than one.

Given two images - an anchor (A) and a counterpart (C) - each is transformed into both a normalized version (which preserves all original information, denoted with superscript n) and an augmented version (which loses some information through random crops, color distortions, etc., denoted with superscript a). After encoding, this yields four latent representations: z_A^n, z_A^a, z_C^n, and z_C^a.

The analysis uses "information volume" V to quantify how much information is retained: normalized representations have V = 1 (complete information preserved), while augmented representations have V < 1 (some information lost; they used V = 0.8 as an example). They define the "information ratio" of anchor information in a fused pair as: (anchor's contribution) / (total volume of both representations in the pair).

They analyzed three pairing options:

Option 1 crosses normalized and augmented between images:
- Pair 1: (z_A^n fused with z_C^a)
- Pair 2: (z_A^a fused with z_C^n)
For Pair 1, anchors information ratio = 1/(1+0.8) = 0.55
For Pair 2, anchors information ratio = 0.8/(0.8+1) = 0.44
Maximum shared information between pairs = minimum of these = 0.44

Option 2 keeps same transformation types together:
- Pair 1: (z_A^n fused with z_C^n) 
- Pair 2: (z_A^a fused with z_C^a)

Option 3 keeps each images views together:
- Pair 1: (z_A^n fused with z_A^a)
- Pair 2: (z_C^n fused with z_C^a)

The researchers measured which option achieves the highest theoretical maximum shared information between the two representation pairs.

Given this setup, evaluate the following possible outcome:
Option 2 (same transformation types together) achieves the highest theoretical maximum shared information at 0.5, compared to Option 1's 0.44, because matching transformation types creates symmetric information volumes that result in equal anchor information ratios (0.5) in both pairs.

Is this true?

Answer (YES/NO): YES